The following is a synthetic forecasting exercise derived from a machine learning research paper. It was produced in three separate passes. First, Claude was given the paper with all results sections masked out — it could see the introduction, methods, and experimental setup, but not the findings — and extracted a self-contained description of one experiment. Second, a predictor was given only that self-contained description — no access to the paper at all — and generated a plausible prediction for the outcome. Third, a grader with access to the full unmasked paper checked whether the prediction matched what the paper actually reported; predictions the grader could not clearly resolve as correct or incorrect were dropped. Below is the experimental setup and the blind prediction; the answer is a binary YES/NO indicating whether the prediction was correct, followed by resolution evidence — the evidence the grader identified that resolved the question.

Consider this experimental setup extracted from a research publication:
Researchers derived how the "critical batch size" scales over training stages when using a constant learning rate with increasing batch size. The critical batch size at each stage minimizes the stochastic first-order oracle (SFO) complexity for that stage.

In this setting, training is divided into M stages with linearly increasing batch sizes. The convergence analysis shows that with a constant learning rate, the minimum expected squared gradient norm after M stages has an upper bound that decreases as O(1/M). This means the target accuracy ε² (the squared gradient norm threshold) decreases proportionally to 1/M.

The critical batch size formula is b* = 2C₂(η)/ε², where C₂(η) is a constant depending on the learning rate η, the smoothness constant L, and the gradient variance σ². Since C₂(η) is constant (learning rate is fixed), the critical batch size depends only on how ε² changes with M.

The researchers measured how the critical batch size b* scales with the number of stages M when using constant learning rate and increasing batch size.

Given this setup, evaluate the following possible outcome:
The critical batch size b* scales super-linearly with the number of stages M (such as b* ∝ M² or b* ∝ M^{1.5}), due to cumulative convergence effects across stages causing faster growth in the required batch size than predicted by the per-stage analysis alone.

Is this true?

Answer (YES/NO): NO